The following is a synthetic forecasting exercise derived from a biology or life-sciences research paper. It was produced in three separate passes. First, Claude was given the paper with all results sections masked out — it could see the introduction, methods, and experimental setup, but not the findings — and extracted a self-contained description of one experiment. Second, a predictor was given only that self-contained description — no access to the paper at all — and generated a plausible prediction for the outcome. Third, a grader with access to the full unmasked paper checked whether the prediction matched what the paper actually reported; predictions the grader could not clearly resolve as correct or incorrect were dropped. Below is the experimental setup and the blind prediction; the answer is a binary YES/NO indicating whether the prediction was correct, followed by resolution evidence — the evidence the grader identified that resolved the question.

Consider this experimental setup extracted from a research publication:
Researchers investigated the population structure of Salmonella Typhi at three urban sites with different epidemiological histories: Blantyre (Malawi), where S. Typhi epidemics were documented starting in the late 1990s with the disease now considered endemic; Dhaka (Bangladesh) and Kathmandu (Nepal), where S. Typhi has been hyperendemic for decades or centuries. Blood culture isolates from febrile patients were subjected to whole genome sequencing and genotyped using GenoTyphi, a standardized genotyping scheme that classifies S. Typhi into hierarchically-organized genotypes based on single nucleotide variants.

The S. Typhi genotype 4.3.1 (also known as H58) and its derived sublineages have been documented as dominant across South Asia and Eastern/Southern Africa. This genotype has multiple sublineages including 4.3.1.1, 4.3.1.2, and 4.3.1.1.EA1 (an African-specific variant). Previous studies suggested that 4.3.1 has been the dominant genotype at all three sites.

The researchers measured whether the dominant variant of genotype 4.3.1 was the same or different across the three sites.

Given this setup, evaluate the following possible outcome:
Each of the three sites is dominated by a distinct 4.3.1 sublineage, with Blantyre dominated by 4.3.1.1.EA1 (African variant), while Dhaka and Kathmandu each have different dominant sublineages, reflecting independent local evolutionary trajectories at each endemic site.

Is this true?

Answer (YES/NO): YES